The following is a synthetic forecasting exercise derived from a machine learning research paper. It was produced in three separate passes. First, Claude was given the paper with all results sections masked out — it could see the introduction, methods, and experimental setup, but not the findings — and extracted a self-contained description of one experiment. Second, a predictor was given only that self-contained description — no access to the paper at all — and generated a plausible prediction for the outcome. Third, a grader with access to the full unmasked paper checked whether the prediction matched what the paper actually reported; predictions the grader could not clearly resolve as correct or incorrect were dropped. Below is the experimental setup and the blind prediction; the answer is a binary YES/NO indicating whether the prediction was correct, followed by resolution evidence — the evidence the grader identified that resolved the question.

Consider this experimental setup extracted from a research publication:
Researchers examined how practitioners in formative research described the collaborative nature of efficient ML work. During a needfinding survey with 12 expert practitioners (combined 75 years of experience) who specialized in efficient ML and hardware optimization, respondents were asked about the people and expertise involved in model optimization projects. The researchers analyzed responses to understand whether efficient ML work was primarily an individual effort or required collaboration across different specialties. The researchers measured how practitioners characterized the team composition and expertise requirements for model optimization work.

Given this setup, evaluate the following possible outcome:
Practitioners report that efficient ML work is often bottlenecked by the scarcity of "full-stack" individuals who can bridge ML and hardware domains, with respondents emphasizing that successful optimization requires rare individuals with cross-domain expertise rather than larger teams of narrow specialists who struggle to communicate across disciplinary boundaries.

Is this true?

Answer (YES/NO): NO